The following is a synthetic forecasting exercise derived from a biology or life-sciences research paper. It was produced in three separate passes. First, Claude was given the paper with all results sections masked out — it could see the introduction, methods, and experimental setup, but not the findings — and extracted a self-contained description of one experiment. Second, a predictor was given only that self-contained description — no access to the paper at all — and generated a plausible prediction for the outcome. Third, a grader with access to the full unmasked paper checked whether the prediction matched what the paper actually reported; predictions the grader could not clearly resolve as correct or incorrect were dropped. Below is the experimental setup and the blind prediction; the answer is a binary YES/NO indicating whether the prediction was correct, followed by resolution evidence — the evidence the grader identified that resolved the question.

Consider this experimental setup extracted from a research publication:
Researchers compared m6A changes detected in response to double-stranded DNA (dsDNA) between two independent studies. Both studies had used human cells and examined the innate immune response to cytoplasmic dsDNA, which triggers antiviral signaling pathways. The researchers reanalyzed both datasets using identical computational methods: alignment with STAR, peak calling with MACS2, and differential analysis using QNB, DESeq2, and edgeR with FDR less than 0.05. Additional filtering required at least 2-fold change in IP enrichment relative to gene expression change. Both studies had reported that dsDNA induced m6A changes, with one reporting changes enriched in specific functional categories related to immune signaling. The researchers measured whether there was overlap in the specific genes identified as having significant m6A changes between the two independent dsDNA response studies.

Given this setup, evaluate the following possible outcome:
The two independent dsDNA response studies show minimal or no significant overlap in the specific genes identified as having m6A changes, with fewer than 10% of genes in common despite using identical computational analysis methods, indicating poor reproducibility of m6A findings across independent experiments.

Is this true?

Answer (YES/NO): YES